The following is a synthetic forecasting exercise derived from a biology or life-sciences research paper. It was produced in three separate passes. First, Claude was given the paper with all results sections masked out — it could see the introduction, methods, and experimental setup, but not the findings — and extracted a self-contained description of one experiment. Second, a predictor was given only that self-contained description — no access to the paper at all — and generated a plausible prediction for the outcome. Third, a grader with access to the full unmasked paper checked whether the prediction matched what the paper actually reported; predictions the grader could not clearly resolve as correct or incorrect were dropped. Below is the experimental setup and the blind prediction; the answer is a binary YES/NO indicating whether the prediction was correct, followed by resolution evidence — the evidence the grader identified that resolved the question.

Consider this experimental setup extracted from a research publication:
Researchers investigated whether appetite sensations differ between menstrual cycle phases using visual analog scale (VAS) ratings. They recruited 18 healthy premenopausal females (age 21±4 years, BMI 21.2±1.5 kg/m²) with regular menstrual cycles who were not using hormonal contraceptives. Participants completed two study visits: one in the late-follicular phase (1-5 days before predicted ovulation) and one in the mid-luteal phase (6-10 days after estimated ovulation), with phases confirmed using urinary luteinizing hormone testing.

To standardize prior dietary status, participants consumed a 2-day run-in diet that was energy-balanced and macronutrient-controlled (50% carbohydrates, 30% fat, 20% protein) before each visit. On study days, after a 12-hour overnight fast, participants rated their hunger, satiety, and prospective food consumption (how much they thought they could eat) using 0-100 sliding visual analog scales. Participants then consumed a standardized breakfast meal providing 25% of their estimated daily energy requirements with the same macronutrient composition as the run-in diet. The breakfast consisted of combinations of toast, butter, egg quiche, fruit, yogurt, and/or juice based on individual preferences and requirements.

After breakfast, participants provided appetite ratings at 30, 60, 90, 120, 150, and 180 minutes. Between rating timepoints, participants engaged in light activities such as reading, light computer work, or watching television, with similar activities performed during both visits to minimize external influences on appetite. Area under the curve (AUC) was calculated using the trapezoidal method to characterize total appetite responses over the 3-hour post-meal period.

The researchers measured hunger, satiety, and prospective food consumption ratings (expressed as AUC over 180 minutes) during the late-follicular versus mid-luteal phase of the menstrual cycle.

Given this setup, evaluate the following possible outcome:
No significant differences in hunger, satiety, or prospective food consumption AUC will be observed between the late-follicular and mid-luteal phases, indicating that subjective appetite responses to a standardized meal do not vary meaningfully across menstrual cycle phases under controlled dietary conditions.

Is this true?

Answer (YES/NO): YES